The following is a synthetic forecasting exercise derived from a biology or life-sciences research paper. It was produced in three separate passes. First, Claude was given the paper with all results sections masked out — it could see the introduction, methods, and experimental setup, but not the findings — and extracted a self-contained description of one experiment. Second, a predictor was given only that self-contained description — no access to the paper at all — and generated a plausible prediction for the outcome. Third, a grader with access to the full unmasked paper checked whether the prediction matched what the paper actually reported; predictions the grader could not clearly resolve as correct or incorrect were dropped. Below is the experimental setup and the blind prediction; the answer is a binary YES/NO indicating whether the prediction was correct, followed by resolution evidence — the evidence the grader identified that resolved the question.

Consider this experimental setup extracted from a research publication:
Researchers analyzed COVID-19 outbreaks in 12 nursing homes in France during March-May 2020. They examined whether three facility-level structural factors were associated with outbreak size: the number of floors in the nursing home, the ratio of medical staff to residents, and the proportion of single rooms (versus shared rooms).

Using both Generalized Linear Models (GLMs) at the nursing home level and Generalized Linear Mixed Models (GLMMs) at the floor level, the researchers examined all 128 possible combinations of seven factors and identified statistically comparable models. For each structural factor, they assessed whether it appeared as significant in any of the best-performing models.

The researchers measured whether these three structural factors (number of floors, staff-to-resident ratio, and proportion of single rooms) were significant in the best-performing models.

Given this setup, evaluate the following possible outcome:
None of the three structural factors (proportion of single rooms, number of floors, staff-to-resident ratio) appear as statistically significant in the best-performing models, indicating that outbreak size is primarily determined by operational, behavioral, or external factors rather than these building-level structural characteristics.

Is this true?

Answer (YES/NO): NO